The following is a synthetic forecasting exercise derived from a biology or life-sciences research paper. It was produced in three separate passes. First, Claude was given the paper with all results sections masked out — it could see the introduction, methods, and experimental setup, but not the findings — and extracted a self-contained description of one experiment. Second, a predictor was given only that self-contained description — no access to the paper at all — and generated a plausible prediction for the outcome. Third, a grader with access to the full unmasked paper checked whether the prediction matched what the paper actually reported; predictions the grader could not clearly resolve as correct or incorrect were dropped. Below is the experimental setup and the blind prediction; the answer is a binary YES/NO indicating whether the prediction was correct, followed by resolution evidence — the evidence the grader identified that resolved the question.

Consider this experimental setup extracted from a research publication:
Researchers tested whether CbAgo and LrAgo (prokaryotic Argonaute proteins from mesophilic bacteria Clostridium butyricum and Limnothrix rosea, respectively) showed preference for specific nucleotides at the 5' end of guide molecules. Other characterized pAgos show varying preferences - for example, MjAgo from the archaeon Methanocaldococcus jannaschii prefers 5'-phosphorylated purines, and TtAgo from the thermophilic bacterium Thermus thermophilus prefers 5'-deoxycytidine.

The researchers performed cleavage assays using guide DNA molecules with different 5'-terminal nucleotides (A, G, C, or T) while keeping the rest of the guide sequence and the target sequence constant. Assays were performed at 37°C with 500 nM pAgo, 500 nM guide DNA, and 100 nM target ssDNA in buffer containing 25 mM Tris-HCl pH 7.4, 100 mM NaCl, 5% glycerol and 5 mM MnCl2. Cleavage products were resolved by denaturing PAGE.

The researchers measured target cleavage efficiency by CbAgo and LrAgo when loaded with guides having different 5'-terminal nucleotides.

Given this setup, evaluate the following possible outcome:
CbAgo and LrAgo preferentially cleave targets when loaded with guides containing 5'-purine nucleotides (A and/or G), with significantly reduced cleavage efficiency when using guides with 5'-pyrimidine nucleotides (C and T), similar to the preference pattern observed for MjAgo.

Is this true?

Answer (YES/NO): NO